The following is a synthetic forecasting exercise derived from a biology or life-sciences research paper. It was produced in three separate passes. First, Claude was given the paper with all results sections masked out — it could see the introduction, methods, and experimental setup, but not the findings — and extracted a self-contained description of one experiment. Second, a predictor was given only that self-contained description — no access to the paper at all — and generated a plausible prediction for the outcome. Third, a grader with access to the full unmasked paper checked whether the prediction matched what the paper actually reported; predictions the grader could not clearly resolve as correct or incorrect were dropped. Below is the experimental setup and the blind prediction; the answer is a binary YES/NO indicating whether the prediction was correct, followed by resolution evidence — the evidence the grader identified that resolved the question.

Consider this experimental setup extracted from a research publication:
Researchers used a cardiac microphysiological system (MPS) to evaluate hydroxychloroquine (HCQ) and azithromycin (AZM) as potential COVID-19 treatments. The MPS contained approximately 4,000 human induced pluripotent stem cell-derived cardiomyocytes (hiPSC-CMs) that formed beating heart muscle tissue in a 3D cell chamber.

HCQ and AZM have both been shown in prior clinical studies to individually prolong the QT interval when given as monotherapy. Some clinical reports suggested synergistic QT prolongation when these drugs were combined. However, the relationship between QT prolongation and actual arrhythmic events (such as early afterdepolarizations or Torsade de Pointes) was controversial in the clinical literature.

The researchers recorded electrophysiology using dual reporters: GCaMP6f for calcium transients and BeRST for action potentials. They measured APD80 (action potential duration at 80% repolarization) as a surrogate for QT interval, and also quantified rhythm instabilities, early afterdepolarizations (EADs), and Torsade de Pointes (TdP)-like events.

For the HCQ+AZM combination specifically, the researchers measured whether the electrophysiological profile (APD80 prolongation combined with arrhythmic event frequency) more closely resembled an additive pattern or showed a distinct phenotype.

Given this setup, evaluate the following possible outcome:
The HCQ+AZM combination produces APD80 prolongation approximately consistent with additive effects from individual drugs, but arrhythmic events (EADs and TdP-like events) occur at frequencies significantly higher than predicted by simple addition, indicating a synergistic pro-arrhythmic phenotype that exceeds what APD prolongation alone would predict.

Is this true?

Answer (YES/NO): NO